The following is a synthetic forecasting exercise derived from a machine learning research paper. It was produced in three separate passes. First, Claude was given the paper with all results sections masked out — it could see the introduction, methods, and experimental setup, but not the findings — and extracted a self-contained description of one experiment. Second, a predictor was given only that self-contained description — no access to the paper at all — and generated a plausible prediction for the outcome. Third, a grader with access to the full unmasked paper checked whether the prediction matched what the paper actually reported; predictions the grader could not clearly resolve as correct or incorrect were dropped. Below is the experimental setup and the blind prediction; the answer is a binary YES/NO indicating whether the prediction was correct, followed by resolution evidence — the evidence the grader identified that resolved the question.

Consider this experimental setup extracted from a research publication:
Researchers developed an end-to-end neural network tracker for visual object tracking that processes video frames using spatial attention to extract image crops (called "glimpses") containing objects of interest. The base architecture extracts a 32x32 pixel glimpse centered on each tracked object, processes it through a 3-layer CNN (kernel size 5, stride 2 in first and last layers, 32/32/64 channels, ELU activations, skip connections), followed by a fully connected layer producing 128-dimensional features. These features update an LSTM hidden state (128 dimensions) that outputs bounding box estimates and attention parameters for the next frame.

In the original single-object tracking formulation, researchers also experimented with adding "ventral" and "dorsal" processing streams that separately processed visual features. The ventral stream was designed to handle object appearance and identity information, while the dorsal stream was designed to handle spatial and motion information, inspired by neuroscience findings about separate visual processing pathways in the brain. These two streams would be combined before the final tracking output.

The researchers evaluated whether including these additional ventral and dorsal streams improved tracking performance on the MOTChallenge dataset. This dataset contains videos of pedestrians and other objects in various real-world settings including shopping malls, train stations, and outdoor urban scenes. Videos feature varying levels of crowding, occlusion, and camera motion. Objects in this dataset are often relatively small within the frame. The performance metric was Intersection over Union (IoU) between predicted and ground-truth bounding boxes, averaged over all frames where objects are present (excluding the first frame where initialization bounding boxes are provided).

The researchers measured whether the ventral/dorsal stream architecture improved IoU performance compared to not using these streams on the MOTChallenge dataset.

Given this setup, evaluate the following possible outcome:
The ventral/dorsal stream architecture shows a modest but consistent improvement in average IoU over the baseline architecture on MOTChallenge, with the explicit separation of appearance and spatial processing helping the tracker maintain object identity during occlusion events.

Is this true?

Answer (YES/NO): NO